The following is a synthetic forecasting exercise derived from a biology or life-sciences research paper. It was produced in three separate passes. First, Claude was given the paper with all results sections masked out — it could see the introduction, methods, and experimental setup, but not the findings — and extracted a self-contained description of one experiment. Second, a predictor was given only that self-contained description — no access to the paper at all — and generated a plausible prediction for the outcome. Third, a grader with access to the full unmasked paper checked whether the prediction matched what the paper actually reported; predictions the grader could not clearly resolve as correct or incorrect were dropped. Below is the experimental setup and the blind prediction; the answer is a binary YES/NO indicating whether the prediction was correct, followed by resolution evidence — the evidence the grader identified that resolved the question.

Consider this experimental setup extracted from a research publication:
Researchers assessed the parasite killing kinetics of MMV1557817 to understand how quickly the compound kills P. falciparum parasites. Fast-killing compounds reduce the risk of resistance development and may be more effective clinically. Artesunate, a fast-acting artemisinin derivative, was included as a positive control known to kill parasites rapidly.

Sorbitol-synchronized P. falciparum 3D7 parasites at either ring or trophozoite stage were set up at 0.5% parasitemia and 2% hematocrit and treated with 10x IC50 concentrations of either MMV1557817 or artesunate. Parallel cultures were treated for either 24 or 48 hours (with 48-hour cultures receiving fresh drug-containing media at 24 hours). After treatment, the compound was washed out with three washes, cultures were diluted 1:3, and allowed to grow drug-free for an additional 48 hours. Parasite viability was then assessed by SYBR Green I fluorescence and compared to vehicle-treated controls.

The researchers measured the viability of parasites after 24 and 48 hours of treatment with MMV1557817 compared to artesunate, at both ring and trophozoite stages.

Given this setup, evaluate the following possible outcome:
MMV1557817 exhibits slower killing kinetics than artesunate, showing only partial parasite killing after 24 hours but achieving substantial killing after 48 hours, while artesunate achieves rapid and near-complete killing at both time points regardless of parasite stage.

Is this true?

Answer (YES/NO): NO